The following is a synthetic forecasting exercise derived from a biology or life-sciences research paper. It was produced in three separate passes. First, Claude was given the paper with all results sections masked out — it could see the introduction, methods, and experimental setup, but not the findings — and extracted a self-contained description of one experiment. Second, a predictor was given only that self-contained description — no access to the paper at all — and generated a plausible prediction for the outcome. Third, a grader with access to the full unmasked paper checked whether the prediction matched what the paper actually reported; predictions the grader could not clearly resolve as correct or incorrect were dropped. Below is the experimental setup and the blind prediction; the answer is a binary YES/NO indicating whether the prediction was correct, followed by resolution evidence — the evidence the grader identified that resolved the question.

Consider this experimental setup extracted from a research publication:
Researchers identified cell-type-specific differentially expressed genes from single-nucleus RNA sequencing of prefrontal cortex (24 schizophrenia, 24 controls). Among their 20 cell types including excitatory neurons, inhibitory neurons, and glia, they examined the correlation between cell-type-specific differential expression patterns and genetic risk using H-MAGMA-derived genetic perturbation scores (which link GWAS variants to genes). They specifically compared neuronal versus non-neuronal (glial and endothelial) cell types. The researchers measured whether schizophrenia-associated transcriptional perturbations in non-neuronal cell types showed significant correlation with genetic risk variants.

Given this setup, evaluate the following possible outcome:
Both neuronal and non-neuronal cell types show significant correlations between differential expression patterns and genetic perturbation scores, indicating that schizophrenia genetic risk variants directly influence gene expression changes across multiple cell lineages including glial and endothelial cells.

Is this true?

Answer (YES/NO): NO